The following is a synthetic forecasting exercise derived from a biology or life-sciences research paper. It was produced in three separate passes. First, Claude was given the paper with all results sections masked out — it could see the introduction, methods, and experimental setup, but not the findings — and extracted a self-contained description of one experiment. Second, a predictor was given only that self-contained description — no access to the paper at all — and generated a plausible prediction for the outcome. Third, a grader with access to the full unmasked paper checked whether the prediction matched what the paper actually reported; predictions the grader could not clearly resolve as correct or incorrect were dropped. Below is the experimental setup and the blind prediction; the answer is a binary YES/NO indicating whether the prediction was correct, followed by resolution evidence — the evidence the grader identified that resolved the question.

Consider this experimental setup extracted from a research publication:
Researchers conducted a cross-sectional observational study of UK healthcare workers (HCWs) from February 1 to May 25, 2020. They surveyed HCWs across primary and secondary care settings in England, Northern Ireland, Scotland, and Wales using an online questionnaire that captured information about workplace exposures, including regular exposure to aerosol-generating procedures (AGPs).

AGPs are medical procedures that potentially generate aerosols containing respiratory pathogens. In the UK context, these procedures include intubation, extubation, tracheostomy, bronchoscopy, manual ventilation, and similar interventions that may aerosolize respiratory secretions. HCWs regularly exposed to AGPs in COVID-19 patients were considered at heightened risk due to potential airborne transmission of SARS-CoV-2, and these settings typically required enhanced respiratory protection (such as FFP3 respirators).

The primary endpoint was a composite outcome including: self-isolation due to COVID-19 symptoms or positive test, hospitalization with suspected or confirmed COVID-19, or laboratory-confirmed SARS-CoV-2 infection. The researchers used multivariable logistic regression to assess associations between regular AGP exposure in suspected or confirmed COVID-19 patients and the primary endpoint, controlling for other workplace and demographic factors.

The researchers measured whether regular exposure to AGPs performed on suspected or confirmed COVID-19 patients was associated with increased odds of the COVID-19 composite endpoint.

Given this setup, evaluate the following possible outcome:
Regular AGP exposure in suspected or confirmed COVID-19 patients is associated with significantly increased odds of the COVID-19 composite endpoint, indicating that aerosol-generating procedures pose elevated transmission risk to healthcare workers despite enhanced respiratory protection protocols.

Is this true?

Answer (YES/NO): NO